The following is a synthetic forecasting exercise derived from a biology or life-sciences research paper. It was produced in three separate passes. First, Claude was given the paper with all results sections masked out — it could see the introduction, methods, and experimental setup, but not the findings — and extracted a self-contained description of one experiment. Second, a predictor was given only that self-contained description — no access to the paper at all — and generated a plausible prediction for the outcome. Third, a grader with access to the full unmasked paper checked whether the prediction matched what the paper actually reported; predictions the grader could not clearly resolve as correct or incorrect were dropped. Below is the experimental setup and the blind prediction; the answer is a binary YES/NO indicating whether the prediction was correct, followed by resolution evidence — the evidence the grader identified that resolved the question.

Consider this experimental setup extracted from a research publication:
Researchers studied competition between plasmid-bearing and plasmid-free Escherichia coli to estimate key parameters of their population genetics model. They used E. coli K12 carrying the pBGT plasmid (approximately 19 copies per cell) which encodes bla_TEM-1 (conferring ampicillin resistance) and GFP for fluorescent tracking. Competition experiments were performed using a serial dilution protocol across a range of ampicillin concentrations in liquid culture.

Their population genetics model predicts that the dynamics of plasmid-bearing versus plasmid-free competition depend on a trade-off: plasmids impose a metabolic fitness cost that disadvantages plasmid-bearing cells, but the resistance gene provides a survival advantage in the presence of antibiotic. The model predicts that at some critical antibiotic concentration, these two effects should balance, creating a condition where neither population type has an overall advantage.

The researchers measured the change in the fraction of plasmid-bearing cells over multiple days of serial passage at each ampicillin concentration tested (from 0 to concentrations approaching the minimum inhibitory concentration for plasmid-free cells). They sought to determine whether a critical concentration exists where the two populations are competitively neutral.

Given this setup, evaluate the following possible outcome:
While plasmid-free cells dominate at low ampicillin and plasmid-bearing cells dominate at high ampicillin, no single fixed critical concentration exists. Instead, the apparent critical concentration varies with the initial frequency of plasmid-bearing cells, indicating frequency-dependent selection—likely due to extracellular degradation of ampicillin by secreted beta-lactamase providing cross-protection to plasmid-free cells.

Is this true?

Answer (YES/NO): NO